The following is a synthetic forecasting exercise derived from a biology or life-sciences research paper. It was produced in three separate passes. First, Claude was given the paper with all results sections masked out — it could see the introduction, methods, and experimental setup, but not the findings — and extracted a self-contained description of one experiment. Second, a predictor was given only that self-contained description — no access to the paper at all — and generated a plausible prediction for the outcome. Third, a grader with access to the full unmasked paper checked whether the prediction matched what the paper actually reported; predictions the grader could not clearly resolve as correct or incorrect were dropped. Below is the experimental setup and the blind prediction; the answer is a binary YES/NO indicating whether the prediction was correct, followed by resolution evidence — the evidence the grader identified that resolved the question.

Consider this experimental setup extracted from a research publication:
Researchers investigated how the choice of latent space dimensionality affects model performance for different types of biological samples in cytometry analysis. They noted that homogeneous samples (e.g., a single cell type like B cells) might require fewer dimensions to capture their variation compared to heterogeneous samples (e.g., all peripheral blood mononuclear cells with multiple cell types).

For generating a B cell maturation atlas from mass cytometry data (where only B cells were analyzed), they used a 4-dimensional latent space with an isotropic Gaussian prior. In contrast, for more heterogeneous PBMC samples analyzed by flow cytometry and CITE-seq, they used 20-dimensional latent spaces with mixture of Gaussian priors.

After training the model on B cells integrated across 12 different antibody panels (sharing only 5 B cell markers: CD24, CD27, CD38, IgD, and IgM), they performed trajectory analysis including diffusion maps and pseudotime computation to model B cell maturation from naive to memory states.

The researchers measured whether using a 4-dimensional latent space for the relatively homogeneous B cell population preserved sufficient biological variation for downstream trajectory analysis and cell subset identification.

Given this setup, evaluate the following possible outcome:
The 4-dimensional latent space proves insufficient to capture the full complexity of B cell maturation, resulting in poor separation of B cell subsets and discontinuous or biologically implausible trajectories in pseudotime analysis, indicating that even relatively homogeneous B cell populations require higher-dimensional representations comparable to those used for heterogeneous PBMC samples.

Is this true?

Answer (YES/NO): NO